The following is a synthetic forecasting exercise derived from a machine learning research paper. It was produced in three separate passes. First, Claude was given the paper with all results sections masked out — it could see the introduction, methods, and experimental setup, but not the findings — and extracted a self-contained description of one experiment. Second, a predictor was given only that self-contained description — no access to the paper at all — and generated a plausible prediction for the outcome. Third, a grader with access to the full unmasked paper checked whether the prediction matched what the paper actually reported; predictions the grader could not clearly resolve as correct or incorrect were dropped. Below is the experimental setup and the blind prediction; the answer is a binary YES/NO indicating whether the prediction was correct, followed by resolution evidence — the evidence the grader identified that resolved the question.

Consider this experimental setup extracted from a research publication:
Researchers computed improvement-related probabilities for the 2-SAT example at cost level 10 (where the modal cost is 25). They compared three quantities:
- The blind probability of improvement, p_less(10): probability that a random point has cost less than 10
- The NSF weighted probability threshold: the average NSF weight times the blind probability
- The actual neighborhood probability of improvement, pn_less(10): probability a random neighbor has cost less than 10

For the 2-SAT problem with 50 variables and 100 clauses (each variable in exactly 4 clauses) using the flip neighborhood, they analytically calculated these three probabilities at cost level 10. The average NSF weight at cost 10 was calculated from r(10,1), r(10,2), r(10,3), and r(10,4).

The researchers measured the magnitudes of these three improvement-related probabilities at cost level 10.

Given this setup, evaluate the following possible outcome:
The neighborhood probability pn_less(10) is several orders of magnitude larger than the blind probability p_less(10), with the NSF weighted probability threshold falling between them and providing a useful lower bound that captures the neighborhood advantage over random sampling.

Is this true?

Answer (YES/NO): YES